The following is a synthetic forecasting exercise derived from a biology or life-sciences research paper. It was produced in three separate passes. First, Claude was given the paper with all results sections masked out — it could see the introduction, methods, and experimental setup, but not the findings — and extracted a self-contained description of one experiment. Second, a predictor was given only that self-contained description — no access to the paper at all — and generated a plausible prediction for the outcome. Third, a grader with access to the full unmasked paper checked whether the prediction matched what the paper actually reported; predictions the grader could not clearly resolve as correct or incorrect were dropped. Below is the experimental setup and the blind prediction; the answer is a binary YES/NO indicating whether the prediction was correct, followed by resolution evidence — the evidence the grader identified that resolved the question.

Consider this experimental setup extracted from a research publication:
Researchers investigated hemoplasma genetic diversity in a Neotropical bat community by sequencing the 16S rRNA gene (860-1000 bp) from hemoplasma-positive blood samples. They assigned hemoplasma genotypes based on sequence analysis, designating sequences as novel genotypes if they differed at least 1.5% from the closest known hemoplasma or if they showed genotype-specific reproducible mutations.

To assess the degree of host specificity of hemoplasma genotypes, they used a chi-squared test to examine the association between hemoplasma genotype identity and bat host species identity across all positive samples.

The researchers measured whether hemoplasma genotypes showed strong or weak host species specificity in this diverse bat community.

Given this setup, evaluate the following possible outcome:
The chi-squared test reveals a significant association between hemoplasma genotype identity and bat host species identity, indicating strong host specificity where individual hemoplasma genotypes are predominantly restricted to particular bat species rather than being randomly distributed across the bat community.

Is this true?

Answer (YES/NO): YES